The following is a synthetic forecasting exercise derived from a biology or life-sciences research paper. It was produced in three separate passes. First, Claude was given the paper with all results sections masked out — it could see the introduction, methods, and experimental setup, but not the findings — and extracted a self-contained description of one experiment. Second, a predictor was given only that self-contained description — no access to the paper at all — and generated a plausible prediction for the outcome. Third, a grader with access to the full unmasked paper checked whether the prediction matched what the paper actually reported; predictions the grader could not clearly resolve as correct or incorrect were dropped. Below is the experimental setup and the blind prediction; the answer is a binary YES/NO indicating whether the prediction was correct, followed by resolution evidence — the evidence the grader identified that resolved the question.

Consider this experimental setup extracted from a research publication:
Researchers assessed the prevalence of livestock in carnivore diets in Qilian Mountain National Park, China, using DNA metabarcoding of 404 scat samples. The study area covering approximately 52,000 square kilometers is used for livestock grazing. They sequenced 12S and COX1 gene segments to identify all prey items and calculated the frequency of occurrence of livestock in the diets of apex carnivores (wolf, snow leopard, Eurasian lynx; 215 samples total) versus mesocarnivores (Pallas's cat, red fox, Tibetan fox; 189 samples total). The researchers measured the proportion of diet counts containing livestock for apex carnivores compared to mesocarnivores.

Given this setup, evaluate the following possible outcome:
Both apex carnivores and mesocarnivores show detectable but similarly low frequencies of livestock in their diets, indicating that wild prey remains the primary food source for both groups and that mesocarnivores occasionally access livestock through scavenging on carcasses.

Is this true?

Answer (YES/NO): NO